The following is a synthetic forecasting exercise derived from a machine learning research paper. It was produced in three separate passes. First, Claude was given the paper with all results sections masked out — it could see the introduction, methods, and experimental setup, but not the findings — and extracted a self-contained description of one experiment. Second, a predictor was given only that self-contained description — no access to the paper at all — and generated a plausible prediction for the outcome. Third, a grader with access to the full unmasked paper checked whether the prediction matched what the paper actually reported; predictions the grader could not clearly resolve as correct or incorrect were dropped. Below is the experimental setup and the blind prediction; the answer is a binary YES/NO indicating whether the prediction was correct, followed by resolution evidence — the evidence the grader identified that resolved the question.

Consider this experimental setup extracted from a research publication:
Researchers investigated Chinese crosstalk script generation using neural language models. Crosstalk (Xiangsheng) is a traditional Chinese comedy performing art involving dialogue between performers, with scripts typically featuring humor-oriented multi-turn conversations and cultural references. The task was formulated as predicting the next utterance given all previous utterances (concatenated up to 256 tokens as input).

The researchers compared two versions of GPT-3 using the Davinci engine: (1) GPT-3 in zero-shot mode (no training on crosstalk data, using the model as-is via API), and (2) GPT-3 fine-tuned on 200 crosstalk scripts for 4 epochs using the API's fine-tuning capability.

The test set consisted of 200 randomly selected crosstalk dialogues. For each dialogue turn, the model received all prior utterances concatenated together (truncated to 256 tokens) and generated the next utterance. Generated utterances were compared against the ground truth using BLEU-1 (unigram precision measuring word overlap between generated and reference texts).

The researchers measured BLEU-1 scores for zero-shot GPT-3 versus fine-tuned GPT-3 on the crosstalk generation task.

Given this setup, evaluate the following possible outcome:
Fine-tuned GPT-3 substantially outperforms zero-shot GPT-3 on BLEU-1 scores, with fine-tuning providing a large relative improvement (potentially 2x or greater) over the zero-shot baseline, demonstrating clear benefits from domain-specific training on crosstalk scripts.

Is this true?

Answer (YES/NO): NO